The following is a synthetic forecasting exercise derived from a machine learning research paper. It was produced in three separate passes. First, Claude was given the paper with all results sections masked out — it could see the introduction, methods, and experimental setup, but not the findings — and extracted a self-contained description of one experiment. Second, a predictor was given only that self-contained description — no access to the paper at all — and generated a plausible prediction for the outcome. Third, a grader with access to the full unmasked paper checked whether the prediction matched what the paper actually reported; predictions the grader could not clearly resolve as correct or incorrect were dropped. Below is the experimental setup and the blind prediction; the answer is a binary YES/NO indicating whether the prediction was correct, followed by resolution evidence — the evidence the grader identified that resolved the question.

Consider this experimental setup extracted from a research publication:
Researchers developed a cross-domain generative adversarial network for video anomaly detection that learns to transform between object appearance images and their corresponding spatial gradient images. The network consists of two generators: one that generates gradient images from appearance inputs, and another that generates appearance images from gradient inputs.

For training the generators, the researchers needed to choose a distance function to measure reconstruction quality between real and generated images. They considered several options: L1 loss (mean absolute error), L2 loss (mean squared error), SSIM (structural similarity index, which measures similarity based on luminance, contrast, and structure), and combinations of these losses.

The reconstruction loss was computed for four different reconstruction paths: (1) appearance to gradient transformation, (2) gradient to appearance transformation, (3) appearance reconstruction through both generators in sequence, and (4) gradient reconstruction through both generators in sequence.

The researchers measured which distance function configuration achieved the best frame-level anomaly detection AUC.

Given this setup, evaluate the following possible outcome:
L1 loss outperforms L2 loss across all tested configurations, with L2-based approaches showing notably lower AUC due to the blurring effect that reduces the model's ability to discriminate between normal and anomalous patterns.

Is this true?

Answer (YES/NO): NO